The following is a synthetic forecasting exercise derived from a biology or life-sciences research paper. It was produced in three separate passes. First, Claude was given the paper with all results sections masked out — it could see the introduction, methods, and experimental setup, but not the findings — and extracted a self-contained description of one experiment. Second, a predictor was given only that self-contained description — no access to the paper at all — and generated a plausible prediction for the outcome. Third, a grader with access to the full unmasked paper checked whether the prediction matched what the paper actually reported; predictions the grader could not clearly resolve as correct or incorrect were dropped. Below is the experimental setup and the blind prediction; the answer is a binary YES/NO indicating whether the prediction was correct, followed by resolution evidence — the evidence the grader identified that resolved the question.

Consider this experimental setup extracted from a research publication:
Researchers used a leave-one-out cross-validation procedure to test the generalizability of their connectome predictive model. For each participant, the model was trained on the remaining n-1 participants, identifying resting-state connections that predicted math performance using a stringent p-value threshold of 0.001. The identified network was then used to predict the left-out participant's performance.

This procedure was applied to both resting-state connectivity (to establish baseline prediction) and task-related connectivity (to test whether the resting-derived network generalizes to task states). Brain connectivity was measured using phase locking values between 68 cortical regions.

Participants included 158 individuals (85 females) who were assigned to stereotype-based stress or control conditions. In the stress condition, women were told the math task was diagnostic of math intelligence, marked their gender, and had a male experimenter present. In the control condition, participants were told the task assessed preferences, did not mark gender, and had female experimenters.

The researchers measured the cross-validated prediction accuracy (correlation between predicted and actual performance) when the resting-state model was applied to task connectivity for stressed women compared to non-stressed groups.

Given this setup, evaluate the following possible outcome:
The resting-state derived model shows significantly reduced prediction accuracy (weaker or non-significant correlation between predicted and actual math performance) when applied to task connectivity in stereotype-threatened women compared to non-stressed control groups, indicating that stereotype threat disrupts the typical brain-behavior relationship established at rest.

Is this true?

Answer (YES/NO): NO